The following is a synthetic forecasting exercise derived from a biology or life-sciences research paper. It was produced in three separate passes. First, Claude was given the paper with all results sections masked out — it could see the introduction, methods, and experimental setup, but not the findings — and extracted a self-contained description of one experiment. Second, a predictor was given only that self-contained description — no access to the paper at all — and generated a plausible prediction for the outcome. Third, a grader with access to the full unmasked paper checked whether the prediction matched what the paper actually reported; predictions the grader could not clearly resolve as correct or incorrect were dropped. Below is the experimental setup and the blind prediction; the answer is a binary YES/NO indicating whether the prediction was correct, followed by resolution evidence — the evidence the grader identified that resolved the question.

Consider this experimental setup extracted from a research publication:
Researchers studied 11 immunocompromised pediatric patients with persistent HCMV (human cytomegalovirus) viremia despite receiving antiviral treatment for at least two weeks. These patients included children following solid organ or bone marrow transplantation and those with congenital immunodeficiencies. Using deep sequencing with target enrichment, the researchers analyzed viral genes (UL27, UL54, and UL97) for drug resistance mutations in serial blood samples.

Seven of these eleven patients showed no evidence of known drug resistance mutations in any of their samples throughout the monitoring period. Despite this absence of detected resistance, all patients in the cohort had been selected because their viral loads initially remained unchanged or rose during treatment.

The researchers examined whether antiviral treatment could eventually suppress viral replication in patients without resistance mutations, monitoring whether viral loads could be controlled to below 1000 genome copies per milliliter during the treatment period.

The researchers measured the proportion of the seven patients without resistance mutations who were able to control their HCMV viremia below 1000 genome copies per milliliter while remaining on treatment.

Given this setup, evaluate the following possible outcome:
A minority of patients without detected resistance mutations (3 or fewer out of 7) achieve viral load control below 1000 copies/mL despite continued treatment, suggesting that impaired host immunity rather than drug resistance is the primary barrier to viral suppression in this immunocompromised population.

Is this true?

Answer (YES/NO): NO